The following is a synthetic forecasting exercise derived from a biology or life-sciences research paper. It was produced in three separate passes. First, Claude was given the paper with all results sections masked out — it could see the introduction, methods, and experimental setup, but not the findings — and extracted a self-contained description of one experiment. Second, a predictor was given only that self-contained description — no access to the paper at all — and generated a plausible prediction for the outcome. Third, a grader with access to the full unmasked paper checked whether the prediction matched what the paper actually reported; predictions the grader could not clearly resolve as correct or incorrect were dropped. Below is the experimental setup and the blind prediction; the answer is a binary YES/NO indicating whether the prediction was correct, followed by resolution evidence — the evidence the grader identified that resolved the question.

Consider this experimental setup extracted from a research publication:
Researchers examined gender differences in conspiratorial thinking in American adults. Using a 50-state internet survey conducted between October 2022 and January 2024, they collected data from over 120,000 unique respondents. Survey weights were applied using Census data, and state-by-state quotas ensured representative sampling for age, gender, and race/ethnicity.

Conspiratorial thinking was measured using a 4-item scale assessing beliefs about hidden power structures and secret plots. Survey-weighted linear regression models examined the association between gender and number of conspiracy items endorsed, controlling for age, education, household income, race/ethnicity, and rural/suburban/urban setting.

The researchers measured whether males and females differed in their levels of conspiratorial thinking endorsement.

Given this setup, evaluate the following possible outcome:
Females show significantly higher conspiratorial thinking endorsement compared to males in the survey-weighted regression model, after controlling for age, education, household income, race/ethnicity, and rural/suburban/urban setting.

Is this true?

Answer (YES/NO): NO